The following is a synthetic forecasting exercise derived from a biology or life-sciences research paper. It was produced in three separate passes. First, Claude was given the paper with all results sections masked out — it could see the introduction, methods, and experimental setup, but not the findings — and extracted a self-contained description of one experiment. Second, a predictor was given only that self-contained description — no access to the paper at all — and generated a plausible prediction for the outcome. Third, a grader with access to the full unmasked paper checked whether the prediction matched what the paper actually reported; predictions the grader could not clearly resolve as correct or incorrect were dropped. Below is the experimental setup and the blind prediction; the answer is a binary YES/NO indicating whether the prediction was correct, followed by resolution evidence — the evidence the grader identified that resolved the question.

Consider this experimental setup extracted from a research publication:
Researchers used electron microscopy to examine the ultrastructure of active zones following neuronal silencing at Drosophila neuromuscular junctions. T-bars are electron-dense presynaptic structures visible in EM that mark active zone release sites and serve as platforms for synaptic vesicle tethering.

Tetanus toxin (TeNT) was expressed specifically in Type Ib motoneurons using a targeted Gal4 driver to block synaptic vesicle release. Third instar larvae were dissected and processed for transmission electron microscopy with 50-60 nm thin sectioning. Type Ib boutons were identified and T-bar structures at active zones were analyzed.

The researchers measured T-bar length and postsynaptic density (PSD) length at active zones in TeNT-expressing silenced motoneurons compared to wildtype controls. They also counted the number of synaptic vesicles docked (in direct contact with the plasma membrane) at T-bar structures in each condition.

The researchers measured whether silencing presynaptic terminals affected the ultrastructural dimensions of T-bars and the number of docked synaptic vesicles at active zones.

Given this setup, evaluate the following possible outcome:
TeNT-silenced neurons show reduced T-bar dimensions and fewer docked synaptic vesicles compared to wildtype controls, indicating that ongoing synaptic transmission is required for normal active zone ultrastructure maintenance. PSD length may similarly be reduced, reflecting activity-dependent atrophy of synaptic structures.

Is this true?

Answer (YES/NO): NO